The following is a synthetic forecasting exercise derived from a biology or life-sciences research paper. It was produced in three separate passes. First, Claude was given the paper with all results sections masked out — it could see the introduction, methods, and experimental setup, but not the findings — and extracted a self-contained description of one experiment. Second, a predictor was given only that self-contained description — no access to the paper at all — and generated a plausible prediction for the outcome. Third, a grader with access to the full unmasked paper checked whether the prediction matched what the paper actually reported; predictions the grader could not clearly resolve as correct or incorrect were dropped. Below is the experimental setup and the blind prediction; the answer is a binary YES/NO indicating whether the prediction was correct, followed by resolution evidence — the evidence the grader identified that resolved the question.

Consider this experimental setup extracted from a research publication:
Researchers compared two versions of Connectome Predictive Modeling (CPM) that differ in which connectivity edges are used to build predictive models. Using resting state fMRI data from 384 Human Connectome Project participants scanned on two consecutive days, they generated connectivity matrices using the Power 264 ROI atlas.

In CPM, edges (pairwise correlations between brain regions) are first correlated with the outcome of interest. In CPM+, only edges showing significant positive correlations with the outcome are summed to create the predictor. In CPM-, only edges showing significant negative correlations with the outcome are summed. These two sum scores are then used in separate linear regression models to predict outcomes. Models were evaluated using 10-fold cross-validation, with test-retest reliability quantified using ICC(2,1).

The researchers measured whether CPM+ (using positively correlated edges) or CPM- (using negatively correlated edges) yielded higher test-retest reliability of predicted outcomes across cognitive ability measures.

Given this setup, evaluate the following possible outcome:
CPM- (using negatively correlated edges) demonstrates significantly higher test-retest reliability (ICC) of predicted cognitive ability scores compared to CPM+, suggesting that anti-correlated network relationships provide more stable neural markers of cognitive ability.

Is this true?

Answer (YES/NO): NO